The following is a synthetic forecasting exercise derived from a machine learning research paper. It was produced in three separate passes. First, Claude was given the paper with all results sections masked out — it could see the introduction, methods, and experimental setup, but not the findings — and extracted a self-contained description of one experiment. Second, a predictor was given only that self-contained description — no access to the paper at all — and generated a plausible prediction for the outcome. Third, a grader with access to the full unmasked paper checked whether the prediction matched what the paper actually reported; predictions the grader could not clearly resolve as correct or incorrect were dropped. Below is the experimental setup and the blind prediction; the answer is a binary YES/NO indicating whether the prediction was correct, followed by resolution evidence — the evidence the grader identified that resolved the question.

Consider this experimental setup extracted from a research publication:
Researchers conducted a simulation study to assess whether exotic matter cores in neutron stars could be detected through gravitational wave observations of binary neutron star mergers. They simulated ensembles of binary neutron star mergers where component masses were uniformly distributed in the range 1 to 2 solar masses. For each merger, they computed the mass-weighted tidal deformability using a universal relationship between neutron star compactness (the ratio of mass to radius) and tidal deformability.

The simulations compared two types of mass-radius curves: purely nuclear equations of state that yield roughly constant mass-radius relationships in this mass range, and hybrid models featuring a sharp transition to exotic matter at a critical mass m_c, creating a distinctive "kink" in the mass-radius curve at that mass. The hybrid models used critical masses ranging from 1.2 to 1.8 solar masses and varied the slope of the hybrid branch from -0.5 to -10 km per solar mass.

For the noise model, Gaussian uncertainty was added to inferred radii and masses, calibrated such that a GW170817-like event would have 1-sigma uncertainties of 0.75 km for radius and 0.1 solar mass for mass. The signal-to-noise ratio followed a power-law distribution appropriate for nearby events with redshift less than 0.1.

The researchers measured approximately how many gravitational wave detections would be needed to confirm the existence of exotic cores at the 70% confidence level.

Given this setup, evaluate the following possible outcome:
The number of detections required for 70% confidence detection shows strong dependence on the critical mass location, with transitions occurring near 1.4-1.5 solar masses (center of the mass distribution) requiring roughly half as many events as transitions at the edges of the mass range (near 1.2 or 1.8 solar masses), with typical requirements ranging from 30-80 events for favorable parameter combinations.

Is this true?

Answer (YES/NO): NO